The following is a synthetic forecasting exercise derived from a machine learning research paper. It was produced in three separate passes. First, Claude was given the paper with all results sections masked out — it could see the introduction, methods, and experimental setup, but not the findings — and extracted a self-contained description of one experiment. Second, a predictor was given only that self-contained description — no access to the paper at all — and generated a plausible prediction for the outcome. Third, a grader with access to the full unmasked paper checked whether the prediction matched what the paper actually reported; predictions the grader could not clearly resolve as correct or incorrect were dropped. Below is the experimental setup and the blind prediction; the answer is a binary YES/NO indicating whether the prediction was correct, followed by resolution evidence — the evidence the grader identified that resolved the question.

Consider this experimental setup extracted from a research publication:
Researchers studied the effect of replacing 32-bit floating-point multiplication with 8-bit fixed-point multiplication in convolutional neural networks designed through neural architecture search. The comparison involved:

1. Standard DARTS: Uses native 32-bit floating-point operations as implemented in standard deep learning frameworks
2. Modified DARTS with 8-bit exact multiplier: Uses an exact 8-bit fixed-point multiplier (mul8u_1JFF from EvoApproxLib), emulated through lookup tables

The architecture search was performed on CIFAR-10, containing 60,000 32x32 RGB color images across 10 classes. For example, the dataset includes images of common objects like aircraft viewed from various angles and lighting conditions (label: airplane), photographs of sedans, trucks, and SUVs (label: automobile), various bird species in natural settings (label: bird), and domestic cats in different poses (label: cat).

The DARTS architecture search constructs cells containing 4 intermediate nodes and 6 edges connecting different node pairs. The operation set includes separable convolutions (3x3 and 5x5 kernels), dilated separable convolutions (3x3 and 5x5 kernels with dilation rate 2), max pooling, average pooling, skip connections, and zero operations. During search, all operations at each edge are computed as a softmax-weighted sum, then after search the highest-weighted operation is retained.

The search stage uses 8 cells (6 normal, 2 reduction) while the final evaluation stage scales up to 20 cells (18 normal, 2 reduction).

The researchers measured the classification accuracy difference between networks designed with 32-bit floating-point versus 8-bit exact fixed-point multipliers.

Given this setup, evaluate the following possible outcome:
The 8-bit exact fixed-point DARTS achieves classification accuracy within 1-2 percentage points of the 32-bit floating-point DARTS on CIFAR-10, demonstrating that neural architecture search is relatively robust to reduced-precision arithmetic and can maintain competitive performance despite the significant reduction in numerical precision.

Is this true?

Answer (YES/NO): YES